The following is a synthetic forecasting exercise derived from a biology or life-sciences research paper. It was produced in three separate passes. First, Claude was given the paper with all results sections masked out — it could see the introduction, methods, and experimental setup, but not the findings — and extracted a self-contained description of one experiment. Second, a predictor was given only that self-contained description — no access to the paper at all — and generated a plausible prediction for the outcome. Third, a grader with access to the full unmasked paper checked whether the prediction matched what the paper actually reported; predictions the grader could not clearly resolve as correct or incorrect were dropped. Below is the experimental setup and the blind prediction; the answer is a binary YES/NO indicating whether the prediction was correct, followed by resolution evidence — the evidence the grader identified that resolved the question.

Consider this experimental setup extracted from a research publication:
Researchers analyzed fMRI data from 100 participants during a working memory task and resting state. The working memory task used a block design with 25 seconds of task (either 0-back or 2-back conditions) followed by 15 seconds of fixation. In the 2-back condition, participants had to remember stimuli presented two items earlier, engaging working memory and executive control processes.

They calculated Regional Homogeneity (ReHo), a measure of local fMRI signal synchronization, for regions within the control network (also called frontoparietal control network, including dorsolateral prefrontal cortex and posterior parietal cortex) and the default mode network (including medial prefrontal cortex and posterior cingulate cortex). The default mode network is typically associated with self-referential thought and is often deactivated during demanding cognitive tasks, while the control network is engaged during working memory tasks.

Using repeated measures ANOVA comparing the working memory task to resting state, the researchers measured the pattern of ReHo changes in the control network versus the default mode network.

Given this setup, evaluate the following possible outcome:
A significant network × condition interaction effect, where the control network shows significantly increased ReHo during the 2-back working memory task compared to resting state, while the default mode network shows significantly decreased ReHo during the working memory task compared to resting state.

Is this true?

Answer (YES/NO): NO